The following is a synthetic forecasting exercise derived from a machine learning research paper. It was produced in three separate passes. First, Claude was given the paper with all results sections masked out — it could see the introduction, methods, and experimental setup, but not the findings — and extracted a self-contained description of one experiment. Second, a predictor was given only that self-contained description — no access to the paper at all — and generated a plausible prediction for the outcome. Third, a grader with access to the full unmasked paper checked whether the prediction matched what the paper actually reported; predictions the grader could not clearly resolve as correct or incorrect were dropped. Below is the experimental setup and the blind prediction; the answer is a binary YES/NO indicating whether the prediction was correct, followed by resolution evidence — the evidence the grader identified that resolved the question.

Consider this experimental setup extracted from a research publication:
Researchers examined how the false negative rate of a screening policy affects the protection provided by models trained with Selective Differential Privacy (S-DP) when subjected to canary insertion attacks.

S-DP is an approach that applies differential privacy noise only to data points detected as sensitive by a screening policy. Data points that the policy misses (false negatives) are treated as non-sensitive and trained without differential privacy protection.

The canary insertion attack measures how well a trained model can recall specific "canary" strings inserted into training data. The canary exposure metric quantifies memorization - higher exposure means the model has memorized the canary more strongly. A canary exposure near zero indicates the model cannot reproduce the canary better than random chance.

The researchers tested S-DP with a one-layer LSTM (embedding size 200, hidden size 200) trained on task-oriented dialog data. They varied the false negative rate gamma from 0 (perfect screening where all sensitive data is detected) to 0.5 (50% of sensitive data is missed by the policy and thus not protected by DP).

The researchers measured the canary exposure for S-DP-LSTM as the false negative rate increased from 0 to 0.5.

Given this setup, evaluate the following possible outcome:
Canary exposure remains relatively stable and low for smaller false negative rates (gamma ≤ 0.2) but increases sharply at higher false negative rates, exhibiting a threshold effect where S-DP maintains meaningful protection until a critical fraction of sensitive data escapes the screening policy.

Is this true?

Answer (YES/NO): NO